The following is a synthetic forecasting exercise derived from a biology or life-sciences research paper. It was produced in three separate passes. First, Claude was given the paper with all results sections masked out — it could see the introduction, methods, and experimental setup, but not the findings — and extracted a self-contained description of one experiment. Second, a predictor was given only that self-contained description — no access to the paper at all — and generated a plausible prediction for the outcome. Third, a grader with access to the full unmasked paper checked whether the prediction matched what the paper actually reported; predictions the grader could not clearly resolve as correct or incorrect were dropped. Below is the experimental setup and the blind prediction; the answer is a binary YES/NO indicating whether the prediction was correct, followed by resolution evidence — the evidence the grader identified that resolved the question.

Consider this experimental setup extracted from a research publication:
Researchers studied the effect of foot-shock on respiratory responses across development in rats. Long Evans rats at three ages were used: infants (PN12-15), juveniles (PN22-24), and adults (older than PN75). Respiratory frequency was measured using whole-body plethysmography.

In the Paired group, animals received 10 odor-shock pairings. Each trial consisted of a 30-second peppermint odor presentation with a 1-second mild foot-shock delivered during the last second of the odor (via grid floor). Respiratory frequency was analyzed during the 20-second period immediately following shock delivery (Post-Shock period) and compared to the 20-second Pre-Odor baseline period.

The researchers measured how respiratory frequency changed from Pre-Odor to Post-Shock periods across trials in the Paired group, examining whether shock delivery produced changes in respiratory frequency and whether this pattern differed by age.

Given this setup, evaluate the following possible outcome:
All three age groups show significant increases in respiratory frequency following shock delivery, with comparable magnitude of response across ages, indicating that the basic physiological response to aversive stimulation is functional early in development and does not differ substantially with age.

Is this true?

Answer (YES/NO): YES